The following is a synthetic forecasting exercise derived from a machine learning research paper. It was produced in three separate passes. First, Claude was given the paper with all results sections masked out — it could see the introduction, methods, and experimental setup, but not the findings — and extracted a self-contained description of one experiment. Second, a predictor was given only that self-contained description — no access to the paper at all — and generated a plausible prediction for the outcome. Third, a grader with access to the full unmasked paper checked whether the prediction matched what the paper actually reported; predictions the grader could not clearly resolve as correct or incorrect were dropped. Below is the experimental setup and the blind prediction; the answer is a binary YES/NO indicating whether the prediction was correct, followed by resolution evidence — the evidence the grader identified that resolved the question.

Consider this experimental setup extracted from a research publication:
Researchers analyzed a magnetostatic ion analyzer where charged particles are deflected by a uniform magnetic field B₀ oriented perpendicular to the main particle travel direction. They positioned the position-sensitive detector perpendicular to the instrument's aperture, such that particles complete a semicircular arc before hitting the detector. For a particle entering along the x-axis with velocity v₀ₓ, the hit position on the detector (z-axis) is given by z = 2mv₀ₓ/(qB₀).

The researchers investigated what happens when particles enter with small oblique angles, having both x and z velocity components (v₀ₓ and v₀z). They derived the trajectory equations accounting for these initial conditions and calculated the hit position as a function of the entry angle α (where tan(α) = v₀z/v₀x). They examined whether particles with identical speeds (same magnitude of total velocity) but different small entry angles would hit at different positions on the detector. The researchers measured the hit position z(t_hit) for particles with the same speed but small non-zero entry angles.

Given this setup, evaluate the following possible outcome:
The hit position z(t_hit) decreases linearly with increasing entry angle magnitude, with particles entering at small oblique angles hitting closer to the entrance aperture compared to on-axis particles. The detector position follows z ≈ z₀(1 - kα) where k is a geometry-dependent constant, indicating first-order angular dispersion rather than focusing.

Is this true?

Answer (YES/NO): NO